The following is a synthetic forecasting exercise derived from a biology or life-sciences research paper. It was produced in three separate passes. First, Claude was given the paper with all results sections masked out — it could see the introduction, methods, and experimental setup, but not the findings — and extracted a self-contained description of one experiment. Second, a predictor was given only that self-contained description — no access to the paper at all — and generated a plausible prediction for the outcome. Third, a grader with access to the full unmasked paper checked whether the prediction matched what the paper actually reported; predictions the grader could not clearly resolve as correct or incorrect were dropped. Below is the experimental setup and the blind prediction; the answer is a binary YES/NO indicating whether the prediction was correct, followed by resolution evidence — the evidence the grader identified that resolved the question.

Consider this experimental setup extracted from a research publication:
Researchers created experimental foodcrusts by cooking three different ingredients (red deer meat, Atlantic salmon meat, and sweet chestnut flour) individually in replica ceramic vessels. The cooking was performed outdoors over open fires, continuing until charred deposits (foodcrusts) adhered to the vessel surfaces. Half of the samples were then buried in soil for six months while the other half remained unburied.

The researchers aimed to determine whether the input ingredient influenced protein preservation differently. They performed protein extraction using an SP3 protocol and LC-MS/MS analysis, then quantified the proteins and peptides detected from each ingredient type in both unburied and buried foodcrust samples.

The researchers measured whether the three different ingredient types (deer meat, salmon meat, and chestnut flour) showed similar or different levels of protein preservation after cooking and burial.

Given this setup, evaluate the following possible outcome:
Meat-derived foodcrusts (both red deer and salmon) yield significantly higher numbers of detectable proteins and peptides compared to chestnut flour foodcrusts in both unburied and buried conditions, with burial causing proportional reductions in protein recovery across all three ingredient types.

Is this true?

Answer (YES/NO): NO